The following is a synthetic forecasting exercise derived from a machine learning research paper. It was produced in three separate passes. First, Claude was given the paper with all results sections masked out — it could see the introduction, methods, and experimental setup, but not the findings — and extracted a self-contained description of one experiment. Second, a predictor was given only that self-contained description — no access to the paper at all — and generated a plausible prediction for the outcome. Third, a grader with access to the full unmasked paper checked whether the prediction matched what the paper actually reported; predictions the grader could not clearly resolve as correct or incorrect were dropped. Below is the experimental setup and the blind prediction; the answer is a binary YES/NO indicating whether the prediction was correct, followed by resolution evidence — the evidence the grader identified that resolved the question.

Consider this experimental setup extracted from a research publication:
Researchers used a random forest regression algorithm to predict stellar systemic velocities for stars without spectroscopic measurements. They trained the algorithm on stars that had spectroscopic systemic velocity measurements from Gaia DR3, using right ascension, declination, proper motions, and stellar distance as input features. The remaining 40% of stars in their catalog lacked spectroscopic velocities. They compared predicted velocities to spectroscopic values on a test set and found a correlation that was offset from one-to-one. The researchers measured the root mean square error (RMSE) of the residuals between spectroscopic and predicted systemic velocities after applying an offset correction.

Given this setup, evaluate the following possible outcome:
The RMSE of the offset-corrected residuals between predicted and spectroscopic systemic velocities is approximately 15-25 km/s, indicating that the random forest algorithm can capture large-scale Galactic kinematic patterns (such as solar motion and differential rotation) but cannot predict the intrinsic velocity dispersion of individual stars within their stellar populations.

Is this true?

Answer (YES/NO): YES